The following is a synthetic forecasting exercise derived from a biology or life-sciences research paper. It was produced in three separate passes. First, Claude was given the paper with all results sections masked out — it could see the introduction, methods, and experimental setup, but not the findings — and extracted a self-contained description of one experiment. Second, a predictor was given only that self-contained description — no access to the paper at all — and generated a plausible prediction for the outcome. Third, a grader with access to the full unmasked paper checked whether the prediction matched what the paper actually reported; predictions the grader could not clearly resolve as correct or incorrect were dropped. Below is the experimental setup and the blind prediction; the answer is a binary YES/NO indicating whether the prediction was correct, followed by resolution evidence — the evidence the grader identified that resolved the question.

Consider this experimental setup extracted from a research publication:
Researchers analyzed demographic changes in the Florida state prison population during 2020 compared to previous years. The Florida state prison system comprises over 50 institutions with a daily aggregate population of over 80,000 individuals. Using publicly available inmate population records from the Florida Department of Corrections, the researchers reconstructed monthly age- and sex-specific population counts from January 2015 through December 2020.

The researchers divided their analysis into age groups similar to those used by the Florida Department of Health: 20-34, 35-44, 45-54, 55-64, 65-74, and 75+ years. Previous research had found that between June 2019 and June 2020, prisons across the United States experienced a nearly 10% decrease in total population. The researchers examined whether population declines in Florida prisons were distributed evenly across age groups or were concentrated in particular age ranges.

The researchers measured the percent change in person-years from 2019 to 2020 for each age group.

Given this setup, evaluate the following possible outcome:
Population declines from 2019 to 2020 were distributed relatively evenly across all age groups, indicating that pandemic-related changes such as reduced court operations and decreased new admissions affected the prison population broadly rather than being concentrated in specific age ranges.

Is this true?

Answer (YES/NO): NO